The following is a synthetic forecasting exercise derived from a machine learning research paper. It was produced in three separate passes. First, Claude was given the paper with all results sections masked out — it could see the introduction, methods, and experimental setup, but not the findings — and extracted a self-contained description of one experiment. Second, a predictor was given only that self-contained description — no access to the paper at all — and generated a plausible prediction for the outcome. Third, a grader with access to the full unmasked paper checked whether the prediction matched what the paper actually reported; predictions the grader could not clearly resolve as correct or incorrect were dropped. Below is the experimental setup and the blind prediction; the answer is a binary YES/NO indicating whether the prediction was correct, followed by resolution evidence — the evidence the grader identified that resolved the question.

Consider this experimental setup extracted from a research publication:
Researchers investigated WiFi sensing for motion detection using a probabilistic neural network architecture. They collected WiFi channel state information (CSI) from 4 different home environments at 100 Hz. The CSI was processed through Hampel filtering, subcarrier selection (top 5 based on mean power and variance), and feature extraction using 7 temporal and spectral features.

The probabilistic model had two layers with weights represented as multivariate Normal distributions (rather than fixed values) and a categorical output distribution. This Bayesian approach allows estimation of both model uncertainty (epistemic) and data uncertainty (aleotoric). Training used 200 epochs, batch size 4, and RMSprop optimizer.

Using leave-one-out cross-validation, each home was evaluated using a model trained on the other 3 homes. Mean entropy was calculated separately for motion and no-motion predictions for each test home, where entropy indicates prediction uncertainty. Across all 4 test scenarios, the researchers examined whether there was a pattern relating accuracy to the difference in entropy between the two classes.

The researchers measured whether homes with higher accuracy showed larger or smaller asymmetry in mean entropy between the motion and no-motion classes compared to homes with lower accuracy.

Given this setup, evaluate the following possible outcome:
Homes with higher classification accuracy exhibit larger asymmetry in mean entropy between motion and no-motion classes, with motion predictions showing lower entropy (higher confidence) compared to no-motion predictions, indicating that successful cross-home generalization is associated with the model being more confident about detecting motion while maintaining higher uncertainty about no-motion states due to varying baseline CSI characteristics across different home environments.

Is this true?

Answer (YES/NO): NO